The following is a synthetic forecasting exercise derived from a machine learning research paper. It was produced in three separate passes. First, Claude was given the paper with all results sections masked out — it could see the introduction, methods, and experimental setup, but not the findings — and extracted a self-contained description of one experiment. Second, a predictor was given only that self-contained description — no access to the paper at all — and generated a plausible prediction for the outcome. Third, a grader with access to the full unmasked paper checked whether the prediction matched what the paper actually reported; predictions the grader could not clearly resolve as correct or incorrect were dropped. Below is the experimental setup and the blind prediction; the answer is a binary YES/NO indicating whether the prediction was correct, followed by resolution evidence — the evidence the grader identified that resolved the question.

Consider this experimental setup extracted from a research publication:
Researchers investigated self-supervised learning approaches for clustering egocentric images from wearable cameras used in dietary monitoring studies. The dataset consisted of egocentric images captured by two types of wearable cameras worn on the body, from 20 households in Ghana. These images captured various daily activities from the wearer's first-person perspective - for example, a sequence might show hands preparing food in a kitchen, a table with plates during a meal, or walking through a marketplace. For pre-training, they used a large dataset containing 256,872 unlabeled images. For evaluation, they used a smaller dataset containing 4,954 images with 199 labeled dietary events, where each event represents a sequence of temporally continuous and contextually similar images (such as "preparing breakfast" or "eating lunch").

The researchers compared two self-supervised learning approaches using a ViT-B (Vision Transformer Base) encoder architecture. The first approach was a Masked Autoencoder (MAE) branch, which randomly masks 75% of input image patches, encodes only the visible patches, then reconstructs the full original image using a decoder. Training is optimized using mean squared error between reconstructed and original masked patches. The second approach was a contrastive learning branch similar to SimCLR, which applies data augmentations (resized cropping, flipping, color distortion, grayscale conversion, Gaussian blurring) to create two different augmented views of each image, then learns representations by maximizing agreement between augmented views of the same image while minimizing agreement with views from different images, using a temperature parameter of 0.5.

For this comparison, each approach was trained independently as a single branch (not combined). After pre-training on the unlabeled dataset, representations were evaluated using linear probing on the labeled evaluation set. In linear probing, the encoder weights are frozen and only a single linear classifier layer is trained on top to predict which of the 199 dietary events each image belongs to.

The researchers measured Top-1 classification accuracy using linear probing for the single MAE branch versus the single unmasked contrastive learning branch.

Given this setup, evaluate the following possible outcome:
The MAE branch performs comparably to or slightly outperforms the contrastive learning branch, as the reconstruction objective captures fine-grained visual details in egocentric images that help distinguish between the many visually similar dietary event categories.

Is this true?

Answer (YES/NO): NO